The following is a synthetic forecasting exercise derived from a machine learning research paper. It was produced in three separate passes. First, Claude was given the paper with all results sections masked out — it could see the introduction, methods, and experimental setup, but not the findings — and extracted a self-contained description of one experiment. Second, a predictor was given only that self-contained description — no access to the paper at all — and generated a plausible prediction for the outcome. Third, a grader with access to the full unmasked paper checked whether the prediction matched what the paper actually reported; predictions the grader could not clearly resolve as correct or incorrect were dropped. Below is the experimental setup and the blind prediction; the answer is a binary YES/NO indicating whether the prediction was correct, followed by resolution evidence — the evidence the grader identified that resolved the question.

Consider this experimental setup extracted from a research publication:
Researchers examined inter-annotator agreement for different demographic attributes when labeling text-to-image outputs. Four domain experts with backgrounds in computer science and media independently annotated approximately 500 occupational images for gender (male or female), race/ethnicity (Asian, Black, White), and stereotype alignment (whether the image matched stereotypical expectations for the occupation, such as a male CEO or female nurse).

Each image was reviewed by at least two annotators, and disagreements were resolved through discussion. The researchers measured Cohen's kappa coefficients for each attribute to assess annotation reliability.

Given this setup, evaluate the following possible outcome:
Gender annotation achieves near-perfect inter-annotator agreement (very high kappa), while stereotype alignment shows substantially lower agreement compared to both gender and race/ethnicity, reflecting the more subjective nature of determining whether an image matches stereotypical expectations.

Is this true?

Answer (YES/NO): NO